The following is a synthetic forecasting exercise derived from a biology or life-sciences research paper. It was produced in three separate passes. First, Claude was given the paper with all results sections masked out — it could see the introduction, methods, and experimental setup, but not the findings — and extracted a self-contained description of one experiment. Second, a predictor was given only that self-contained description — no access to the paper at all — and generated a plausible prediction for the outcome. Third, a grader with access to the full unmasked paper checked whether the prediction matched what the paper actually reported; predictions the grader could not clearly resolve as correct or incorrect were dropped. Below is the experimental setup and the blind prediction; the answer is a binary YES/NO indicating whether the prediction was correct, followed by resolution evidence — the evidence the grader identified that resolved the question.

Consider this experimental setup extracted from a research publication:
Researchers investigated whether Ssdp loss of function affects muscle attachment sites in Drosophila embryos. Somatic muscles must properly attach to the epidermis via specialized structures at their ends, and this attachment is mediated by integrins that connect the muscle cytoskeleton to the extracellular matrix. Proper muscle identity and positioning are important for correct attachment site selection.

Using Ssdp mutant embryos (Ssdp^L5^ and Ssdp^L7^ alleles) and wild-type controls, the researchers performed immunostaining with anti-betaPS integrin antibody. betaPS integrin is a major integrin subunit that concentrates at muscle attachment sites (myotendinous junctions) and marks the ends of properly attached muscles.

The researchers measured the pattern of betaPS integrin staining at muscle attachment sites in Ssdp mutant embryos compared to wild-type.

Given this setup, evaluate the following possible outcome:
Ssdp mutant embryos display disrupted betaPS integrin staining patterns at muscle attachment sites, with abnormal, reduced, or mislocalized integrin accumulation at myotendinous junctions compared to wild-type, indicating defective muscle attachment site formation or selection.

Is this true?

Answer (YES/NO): YES